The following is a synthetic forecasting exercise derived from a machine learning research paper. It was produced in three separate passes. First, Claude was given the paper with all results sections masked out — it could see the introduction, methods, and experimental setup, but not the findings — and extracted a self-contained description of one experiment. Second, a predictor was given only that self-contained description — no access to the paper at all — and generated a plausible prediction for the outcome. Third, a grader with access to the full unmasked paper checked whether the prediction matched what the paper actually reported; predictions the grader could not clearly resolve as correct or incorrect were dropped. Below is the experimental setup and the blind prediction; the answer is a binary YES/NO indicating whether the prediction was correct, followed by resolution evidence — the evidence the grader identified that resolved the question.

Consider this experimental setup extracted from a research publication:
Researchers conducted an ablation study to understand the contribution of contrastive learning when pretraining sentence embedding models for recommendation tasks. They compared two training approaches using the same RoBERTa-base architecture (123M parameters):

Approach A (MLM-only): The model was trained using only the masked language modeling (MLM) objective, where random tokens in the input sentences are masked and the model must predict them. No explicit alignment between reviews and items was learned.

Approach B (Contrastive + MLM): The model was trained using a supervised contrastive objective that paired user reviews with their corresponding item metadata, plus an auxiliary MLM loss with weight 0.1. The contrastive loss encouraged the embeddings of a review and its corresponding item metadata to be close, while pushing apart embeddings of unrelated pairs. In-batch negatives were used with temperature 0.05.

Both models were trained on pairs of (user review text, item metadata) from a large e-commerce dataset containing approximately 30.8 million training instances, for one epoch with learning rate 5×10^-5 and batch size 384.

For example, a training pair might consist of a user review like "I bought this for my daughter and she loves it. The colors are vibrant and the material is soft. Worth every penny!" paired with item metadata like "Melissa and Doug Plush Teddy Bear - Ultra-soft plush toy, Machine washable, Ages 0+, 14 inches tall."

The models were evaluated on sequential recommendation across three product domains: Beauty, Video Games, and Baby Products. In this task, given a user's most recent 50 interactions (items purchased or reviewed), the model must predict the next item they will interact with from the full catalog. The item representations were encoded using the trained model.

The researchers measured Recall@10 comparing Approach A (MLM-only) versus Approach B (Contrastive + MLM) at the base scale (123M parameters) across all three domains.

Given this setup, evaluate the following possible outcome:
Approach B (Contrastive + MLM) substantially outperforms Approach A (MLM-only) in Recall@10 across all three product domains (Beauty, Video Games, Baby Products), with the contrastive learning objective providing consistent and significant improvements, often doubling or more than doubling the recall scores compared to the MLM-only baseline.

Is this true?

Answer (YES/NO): NO